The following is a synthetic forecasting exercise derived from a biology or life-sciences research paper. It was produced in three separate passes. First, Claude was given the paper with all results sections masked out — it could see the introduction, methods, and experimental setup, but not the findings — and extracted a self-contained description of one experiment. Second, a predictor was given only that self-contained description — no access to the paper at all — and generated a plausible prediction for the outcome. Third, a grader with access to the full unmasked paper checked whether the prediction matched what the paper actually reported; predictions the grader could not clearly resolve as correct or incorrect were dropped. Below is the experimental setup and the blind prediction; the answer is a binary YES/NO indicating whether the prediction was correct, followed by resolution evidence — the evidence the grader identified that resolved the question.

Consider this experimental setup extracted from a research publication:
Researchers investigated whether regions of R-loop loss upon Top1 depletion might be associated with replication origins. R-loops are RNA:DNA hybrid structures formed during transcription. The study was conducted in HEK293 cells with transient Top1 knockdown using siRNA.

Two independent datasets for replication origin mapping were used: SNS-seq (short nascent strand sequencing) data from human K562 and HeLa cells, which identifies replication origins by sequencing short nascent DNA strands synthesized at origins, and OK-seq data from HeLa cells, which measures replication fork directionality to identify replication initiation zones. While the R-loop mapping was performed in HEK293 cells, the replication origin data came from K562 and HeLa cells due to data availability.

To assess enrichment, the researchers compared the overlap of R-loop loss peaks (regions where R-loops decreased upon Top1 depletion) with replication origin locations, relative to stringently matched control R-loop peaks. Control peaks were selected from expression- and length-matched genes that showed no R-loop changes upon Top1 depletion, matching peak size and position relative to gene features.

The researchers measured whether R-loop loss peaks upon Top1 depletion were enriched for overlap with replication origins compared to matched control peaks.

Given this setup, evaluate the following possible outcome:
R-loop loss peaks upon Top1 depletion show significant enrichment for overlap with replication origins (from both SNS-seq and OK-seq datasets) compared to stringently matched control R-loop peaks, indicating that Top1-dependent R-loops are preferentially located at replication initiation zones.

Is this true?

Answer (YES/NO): YES